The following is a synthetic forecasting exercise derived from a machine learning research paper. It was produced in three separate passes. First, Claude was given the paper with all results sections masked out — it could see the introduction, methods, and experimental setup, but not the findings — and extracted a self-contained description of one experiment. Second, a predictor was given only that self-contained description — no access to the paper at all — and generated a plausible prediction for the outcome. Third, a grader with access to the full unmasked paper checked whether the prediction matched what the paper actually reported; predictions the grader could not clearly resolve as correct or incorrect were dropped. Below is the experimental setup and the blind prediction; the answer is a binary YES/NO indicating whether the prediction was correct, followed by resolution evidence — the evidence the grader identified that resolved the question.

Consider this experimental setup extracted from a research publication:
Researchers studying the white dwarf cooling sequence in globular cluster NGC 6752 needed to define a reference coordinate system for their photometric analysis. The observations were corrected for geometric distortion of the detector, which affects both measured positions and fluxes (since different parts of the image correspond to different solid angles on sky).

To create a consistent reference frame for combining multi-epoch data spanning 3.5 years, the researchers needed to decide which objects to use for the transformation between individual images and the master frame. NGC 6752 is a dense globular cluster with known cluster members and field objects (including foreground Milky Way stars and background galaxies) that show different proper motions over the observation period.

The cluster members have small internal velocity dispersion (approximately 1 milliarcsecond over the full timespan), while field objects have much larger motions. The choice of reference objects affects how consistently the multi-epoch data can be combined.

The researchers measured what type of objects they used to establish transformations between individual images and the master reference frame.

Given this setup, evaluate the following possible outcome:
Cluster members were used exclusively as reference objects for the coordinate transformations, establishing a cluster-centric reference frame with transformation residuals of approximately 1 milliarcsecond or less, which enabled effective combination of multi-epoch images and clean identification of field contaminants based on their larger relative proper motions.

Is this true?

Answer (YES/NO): YES